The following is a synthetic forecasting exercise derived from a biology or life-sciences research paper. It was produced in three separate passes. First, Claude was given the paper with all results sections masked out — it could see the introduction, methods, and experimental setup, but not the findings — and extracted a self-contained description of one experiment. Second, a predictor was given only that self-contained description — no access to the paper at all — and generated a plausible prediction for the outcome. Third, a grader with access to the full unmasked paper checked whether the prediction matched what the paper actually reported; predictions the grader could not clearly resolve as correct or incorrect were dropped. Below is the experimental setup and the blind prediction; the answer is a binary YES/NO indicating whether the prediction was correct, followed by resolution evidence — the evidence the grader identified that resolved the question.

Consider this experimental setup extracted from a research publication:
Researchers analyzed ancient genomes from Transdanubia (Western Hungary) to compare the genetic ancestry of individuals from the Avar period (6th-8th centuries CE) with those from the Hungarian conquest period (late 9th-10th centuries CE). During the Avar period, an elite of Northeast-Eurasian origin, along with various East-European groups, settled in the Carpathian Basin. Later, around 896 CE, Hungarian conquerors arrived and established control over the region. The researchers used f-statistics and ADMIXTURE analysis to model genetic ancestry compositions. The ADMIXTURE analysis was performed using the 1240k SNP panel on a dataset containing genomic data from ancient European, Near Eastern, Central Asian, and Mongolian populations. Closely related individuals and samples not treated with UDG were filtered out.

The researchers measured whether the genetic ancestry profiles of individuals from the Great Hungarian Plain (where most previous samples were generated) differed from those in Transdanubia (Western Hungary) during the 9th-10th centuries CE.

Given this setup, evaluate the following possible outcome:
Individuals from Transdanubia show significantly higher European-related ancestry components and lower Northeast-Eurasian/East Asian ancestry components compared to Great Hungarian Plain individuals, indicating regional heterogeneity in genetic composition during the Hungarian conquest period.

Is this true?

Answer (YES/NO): YES